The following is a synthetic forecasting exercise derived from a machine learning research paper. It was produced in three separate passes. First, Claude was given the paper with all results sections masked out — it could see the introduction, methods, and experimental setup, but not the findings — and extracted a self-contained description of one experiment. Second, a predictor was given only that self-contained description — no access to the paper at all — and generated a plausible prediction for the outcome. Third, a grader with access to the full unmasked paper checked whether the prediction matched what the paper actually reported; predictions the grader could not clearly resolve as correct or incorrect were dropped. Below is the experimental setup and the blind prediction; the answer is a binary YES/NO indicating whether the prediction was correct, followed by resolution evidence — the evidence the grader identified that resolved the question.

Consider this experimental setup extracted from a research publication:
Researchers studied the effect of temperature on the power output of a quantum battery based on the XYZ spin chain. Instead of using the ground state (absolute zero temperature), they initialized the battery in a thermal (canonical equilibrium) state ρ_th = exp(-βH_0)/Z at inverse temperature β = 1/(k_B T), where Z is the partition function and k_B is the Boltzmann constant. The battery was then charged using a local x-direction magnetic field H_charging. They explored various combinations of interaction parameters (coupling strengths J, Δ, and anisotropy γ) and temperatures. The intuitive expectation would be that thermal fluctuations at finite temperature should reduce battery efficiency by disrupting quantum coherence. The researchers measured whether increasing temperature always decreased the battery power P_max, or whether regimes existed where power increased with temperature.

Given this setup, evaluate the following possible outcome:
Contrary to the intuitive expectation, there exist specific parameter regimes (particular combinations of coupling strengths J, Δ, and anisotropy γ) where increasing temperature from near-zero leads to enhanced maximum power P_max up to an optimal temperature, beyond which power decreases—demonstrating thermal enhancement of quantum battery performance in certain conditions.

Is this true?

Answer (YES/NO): YES